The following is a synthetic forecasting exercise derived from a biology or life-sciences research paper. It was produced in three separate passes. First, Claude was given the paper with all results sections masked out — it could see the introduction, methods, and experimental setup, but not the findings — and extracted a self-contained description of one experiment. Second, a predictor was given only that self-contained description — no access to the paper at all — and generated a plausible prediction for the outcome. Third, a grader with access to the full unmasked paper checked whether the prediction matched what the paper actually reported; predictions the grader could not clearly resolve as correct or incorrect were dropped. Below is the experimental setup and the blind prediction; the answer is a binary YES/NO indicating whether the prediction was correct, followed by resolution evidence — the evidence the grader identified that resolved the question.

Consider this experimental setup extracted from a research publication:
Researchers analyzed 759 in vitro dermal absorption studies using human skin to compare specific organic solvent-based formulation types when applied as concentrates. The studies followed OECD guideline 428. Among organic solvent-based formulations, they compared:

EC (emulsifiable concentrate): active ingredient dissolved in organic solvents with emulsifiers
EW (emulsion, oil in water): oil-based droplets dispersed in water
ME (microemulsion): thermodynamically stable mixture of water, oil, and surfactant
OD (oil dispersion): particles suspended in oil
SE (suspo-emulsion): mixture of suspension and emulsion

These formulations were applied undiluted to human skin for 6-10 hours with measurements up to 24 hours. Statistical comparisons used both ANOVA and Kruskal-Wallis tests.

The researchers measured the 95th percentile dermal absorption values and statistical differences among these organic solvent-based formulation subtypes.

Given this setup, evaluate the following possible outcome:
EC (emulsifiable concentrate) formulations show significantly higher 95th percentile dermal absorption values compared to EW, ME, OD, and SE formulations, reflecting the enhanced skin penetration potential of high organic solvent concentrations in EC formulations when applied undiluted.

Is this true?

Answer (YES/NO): NO